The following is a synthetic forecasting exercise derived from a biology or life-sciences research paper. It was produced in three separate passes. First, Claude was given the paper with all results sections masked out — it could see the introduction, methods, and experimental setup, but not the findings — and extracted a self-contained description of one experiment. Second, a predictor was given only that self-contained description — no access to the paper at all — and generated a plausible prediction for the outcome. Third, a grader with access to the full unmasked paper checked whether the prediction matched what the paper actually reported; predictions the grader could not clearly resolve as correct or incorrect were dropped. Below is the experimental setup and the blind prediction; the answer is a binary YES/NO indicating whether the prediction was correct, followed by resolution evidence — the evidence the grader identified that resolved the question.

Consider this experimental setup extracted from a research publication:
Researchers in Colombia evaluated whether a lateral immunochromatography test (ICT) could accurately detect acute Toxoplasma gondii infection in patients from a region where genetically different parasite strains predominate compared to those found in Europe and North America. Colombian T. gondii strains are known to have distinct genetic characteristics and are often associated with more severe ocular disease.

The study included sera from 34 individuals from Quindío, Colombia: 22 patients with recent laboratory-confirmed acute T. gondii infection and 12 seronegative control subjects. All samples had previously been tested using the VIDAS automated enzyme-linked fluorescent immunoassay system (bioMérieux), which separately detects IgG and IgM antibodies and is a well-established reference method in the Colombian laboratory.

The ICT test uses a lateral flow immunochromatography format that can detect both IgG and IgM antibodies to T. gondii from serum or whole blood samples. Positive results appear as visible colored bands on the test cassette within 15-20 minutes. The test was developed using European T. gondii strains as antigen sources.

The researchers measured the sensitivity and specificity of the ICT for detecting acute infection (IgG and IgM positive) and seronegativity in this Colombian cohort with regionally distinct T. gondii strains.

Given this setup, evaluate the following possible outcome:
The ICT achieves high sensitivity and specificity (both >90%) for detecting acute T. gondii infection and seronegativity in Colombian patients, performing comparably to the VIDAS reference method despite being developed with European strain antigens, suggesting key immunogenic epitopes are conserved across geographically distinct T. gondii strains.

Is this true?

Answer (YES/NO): YES